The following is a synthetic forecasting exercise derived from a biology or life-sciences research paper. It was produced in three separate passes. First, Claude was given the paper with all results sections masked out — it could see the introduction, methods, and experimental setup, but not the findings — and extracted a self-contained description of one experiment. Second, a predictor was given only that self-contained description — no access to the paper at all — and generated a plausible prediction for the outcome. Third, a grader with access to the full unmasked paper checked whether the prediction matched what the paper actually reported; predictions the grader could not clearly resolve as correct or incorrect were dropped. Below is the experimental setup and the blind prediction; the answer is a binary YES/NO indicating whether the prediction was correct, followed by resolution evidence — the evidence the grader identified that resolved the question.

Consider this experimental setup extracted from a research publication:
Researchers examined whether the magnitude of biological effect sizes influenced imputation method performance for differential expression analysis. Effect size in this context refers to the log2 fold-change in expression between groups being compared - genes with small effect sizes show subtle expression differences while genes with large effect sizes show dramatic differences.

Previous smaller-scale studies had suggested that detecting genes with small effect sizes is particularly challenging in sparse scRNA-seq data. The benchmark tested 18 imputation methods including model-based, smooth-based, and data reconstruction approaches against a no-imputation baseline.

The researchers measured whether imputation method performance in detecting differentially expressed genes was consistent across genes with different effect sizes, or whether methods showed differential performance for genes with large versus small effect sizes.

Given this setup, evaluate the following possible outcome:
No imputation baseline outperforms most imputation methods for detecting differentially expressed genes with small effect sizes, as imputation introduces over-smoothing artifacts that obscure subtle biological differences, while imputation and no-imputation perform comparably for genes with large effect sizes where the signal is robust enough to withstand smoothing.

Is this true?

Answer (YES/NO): NO